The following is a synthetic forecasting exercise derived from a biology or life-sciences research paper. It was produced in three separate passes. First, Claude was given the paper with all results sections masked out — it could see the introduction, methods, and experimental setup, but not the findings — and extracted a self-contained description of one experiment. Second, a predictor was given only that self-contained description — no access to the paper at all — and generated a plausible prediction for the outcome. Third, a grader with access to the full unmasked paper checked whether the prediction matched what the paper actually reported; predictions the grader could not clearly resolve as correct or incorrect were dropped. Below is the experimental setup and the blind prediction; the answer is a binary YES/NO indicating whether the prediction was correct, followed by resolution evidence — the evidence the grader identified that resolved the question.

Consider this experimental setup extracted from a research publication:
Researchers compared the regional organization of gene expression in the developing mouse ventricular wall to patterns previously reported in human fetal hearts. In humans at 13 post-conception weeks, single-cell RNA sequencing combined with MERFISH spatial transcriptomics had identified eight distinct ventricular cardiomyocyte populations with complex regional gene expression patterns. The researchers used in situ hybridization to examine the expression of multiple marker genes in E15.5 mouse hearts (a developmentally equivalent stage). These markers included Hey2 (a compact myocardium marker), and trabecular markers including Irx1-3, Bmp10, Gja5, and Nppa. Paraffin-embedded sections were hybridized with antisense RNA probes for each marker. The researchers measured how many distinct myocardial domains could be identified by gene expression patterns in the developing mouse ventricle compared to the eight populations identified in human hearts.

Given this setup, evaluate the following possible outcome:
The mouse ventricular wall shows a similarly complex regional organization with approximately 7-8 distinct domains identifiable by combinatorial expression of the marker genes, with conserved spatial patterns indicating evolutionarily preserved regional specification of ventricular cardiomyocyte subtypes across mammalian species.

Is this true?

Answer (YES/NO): NO